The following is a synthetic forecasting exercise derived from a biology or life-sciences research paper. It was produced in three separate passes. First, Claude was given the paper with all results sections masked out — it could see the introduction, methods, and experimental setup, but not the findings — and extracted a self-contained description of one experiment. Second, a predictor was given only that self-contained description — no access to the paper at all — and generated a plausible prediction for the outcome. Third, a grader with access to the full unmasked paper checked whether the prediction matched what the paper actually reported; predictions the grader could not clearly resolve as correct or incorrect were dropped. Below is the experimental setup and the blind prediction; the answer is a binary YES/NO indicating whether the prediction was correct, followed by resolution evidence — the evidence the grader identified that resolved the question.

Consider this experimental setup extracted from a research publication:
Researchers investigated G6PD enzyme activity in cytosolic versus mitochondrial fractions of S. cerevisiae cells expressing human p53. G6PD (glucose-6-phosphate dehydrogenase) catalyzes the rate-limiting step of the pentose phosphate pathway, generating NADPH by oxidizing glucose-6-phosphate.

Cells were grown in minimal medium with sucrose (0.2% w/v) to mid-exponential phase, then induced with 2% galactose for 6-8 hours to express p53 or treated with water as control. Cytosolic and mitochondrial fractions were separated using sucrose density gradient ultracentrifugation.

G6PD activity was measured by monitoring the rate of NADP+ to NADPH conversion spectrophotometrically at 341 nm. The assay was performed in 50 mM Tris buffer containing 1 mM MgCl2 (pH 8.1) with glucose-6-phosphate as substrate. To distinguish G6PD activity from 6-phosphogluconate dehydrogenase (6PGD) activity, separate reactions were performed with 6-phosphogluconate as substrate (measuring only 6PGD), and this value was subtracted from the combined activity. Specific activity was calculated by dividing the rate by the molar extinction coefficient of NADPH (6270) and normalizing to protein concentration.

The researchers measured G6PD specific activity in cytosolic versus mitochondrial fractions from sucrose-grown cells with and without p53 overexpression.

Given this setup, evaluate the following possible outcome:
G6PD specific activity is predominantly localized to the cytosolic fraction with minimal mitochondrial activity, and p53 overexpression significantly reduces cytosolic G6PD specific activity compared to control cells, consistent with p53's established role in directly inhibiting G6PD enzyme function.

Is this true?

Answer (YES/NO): NO